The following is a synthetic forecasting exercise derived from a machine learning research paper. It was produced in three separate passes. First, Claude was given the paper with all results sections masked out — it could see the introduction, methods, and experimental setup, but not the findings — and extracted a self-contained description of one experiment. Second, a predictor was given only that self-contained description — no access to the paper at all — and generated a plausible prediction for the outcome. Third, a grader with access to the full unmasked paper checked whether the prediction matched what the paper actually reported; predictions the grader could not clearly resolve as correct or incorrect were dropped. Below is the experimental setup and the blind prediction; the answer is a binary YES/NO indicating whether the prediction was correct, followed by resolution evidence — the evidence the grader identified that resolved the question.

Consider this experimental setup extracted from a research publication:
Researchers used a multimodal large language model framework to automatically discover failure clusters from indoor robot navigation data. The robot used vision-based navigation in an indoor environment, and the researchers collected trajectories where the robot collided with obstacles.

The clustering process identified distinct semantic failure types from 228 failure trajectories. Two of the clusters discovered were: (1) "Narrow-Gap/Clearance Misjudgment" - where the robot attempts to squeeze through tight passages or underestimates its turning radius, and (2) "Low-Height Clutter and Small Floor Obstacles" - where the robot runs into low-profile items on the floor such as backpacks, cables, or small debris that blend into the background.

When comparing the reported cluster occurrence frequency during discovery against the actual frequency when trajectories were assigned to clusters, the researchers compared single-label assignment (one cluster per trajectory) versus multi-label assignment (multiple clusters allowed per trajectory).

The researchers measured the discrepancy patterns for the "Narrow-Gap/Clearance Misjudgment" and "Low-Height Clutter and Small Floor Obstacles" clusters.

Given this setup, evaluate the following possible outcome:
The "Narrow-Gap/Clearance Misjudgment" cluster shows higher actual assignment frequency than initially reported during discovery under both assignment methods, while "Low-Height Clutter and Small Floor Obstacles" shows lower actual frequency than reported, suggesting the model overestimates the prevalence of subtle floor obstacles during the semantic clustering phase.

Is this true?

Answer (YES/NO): NO